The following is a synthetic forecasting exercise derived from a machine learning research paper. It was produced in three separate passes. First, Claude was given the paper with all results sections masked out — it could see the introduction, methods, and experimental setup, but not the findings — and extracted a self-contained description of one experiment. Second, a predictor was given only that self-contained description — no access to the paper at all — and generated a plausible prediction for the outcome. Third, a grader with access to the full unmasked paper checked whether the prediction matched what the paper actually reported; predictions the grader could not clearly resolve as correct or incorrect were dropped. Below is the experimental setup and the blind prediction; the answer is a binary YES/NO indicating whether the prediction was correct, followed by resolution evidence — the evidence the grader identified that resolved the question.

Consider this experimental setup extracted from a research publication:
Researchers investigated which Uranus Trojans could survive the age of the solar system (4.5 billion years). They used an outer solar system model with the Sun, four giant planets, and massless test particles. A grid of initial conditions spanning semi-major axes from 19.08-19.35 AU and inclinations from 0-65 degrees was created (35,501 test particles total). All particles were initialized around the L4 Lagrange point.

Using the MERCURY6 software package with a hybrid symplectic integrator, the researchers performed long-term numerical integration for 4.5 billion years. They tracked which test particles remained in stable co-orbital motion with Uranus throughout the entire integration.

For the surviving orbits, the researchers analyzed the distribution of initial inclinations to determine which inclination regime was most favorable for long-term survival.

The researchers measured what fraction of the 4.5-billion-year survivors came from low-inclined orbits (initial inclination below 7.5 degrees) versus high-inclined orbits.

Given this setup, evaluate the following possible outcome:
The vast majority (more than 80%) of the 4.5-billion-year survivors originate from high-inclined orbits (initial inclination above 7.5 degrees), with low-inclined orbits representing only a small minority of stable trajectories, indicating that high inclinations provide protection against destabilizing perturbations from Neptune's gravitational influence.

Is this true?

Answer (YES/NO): NO